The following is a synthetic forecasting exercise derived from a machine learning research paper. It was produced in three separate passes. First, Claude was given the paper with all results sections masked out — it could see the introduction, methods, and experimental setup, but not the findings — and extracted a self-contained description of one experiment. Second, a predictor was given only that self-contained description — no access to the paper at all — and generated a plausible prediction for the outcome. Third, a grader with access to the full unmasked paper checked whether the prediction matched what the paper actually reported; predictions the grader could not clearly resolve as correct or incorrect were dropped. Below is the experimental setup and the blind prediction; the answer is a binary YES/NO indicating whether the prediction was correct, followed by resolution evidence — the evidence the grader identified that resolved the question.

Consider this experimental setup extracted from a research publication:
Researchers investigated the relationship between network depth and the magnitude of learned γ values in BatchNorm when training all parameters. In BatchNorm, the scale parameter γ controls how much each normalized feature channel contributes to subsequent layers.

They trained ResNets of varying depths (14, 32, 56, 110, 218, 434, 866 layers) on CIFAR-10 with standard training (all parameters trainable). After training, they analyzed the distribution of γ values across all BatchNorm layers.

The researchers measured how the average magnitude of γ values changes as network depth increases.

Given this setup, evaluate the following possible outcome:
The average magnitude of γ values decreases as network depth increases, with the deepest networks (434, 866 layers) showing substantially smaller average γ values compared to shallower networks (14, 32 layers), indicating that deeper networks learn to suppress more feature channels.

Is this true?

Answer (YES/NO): NO